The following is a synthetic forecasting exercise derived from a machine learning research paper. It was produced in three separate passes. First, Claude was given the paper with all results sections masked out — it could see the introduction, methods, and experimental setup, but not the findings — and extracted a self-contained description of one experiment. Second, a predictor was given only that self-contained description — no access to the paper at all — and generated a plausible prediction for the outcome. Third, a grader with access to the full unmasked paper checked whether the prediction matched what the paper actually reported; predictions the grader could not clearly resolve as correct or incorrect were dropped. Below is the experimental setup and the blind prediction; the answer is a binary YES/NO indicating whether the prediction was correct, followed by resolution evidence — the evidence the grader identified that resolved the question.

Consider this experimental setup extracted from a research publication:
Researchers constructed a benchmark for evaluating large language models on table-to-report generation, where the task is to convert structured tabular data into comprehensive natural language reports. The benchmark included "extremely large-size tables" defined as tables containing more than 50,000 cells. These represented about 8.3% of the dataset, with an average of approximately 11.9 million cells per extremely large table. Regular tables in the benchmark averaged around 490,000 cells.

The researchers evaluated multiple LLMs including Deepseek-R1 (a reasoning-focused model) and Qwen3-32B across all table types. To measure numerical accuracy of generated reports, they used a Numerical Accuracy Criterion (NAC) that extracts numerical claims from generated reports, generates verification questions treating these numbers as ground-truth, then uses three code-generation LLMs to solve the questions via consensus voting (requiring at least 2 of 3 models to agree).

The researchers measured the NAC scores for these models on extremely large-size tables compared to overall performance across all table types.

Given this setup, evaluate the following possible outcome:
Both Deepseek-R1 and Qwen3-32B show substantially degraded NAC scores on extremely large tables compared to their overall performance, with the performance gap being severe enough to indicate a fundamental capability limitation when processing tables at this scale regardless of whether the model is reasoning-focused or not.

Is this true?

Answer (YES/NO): YES